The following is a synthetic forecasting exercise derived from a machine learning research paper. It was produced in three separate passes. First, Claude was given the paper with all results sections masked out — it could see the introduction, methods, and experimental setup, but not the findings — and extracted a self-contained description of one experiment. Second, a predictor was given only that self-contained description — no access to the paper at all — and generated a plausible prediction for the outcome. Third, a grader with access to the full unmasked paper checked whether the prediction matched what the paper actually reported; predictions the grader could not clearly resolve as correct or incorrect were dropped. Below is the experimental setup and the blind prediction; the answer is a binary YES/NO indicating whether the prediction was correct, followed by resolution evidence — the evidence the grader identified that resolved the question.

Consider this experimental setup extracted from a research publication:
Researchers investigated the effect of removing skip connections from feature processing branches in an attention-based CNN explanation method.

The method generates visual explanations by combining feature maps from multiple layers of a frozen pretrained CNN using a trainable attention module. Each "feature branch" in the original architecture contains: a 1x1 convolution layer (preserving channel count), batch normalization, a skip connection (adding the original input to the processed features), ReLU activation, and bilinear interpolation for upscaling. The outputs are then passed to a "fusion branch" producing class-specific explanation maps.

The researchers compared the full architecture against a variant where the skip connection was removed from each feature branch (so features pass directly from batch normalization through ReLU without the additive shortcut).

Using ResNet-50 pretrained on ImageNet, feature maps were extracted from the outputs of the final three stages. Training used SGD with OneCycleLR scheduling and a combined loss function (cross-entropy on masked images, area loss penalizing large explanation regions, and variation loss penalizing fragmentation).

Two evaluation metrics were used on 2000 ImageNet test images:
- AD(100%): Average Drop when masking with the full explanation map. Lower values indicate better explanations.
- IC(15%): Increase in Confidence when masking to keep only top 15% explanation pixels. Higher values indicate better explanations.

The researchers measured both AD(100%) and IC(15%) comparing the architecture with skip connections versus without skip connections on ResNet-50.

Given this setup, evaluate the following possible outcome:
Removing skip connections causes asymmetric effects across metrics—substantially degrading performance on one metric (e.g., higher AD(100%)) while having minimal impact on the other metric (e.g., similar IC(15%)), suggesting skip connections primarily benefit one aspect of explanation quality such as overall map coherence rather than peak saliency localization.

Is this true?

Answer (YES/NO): NO